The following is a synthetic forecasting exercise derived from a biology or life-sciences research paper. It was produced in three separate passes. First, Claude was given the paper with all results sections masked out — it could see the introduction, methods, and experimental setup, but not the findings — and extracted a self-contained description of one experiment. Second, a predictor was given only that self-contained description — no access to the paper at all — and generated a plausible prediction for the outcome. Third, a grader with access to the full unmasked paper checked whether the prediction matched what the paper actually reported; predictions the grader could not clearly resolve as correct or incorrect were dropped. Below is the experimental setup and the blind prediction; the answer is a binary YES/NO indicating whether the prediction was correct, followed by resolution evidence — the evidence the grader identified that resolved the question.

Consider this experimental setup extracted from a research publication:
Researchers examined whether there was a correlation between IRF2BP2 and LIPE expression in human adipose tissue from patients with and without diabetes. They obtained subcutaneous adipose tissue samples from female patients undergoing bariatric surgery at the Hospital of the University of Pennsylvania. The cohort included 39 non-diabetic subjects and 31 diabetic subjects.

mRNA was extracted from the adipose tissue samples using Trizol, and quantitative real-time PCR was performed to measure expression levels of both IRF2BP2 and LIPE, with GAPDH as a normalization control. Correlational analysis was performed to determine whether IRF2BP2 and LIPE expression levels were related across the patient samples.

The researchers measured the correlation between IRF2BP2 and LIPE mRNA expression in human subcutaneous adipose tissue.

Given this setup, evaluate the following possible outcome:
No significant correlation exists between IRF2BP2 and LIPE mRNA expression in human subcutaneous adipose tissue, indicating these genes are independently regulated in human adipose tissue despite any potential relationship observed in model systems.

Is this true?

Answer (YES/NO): NO